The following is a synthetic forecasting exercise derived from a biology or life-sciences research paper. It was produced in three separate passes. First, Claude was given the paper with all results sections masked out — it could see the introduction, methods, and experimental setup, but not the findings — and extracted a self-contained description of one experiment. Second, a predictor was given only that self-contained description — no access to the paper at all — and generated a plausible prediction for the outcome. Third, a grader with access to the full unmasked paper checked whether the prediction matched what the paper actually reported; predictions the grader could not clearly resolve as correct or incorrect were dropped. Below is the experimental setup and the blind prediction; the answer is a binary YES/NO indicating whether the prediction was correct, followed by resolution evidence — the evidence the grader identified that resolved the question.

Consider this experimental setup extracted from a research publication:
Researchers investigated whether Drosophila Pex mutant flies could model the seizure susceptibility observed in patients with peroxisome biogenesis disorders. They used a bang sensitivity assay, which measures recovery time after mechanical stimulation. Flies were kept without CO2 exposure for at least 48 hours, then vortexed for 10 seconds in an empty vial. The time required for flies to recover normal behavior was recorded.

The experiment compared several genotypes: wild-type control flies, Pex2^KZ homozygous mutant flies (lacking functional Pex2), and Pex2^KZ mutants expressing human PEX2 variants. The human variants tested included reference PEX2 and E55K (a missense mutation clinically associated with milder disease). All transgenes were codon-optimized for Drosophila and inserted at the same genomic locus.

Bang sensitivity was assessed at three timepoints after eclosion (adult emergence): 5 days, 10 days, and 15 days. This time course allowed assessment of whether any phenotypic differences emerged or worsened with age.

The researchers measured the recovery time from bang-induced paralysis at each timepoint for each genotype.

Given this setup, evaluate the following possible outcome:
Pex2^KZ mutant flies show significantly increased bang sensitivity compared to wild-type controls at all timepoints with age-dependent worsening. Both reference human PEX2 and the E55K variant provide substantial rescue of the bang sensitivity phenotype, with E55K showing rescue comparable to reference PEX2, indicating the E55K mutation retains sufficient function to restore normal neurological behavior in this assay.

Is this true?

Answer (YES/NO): NO